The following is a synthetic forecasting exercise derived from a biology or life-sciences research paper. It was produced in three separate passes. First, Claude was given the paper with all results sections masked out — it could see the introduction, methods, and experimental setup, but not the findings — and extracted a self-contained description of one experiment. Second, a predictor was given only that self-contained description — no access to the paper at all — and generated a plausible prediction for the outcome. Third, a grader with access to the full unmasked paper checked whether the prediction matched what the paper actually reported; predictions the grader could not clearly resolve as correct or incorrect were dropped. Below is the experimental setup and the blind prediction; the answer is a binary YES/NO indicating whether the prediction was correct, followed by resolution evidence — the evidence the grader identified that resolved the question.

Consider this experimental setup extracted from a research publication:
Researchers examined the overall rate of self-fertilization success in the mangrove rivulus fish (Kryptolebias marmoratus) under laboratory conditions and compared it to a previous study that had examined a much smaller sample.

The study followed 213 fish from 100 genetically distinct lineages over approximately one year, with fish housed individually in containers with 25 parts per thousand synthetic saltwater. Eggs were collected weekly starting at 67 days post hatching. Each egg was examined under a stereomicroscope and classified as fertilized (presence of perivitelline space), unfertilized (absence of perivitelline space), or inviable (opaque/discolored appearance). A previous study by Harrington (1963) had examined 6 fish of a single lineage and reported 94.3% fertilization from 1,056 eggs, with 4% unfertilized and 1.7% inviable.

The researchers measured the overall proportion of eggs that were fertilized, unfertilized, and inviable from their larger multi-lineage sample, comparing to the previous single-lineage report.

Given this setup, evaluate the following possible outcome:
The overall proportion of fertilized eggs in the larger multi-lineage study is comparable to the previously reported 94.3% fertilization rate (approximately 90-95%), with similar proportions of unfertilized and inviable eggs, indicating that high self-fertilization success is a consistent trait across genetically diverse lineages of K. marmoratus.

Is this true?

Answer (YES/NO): YES